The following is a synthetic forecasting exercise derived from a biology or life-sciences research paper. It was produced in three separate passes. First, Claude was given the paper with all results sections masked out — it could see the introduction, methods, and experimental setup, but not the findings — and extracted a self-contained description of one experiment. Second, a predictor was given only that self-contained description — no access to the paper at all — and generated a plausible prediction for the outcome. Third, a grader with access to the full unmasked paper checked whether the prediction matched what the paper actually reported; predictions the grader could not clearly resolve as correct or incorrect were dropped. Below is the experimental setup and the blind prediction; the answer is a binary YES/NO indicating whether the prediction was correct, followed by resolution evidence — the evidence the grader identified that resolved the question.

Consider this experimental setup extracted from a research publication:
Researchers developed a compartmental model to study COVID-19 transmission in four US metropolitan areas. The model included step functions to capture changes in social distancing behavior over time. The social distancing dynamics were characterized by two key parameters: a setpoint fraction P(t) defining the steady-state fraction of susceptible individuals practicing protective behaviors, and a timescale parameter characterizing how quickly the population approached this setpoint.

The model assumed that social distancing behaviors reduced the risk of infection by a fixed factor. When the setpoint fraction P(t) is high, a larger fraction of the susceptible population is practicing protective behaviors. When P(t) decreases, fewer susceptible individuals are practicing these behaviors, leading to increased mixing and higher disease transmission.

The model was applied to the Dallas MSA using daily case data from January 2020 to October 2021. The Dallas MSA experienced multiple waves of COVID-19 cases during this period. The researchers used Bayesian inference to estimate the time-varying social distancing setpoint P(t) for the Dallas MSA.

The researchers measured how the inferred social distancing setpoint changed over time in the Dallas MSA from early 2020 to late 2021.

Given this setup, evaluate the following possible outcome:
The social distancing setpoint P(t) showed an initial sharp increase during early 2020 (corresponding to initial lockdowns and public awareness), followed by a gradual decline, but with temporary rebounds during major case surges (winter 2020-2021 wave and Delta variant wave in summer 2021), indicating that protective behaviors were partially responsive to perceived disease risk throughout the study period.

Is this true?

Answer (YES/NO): NO